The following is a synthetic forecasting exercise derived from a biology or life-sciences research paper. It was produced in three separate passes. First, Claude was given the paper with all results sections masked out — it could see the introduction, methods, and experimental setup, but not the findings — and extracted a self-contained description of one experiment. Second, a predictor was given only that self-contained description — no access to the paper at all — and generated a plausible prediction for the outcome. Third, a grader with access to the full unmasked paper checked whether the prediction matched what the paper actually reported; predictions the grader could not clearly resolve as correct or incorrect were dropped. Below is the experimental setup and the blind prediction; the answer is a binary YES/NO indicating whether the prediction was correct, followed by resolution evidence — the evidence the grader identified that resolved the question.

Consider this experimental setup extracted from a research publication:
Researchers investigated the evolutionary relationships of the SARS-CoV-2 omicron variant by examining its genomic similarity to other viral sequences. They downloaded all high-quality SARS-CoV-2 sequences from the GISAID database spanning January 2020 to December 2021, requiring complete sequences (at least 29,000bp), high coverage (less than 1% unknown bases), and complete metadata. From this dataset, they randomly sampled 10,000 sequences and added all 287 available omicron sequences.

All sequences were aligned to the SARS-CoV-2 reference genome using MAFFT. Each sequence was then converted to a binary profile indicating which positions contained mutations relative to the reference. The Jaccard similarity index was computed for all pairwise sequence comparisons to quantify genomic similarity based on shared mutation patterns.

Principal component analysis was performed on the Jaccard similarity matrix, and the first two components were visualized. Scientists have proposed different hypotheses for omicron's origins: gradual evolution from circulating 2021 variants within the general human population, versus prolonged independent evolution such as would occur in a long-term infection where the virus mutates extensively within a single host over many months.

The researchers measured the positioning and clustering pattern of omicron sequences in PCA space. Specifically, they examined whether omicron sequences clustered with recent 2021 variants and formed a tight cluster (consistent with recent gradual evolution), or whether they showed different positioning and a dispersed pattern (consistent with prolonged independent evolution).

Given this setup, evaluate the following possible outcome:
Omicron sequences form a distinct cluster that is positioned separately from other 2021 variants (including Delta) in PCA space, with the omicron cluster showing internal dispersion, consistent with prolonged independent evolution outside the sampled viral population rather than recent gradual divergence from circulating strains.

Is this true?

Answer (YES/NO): NO